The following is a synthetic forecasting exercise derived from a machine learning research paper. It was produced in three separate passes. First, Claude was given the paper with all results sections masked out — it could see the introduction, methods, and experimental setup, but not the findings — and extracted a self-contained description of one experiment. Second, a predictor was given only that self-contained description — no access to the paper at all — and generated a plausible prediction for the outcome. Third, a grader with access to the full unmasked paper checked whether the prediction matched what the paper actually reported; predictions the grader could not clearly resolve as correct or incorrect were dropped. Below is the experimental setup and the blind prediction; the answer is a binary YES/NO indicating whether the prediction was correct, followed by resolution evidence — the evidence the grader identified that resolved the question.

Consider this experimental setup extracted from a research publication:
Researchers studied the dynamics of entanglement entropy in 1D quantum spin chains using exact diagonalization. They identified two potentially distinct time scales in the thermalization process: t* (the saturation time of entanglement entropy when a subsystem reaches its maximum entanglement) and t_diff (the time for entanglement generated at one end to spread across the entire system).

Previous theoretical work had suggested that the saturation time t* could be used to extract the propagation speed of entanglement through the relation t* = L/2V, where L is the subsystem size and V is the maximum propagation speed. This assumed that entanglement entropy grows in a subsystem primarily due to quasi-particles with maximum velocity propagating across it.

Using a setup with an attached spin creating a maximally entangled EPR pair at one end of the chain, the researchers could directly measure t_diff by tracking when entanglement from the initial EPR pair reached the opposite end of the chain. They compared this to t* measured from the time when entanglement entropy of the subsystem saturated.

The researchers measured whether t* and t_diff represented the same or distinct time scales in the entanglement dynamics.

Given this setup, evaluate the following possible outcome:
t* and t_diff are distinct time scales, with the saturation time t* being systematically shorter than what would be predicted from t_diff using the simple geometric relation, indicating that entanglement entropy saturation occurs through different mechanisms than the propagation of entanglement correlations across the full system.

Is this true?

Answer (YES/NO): NO